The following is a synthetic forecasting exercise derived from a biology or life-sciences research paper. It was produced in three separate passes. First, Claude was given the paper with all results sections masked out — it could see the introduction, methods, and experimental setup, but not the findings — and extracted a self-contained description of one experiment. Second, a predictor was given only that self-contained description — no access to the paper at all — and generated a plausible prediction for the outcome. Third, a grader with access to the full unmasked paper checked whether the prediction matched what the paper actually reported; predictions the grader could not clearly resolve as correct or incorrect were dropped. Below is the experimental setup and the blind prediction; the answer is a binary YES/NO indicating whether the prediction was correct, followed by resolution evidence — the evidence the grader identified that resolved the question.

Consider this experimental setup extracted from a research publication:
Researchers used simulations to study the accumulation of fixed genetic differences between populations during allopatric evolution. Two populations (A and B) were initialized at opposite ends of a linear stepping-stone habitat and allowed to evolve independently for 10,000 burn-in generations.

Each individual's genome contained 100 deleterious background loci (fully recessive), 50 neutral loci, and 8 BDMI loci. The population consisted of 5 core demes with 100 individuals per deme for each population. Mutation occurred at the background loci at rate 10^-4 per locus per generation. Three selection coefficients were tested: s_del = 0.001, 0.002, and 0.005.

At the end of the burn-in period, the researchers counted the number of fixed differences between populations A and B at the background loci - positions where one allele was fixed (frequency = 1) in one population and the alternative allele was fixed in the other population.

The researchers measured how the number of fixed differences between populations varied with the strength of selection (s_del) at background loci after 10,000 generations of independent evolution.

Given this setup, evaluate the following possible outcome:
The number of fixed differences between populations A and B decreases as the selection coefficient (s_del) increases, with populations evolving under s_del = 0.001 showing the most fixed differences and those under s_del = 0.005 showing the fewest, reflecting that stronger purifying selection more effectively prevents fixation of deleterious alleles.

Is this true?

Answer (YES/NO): YES